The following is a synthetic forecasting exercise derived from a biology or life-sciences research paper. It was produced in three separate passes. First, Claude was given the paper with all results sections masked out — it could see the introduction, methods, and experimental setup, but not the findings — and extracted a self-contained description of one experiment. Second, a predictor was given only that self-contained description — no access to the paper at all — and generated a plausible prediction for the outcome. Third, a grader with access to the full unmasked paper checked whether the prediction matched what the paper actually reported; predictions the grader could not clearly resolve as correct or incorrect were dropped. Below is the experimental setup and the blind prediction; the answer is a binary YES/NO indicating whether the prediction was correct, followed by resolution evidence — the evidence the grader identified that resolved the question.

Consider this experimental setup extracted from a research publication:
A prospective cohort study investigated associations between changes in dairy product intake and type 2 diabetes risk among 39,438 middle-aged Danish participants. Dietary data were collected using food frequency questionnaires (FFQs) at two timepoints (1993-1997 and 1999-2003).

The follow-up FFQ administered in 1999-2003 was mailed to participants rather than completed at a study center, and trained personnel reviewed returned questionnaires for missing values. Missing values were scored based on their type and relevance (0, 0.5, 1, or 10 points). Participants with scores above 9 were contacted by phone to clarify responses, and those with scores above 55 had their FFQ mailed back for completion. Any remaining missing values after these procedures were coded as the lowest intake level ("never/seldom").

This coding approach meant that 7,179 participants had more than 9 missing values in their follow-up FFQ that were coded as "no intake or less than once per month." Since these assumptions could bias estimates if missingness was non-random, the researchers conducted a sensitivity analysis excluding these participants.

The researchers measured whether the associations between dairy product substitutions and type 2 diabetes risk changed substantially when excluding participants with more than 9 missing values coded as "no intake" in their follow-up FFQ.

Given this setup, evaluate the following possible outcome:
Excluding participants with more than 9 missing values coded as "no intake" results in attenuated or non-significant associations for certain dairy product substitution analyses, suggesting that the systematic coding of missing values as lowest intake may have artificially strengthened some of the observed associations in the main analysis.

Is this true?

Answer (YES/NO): NO